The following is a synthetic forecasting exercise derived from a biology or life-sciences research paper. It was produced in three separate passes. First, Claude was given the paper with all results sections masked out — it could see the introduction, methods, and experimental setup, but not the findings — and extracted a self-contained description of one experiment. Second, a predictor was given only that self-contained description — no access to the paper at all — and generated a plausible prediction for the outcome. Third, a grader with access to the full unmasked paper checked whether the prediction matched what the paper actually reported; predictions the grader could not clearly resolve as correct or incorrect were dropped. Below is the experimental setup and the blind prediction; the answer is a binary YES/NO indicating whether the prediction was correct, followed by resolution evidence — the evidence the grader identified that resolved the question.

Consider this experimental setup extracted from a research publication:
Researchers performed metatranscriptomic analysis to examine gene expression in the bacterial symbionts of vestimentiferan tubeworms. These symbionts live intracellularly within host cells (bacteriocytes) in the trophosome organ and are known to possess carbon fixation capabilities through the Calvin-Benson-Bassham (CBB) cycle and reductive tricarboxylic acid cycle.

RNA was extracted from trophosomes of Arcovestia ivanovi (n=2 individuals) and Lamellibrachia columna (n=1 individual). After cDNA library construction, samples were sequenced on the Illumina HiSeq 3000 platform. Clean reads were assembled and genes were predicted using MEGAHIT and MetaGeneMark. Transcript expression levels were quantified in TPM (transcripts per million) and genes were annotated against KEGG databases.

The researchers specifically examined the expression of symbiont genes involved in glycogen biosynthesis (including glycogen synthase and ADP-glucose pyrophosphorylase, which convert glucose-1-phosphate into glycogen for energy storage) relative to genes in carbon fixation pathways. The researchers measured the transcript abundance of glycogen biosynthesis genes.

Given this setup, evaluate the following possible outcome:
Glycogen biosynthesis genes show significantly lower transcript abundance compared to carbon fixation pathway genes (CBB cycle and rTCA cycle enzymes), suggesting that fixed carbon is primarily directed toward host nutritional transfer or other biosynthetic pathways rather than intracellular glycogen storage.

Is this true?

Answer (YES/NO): NO